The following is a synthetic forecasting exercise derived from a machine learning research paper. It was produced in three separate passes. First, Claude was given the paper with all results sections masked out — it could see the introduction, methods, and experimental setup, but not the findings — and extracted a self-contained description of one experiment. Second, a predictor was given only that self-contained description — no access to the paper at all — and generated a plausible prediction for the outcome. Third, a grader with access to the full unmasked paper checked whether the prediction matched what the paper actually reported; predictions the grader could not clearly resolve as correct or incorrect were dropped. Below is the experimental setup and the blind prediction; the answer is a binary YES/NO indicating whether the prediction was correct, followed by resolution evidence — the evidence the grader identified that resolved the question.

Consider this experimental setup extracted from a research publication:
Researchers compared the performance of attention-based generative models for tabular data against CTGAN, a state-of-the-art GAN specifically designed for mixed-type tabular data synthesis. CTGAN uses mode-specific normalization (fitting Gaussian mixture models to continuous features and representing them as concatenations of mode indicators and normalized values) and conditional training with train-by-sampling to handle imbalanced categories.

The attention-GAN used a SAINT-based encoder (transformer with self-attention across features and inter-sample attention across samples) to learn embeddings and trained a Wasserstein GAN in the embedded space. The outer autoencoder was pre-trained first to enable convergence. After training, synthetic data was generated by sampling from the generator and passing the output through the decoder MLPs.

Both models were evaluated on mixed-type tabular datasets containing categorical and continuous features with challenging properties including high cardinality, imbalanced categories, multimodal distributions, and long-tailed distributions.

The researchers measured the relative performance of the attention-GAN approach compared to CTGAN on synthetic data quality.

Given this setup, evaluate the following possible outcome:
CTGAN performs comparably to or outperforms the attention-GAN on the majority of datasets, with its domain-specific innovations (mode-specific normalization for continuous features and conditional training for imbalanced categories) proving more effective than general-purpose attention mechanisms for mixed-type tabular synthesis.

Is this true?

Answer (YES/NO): YES